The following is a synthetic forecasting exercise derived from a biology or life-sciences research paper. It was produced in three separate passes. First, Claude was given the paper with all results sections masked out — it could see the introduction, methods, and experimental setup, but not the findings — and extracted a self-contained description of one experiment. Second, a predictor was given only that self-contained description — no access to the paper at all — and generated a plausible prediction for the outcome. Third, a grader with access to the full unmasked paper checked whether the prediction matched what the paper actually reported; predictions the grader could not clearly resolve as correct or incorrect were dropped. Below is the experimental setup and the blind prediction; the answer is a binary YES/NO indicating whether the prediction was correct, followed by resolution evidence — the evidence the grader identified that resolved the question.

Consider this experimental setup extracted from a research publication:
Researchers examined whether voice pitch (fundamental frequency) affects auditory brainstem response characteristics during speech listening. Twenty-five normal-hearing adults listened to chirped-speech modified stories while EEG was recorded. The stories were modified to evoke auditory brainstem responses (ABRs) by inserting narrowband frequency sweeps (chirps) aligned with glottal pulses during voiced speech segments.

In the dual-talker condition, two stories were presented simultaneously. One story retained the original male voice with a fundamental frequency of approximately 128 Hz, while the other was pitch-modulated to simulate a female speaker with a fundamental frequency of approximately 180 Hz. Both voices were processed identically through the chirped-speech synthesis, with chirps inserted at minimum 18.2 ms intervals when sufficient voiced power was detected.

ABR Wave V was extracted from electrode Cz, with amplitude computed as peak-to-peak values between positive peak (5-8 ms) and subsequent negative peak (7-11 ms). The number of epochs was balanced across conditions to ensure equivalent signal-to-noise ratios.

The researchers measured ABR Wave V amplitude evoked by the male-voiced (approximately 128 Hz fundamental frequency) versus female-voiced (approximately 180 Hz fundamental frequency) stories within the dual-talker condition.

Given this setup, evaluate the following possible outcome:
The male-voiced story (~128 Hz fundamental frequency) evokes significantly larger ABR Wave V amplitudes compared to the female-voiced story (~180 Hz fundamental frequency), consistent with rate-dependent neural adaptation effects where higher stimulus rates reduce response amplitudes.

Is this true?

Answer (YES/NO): NO